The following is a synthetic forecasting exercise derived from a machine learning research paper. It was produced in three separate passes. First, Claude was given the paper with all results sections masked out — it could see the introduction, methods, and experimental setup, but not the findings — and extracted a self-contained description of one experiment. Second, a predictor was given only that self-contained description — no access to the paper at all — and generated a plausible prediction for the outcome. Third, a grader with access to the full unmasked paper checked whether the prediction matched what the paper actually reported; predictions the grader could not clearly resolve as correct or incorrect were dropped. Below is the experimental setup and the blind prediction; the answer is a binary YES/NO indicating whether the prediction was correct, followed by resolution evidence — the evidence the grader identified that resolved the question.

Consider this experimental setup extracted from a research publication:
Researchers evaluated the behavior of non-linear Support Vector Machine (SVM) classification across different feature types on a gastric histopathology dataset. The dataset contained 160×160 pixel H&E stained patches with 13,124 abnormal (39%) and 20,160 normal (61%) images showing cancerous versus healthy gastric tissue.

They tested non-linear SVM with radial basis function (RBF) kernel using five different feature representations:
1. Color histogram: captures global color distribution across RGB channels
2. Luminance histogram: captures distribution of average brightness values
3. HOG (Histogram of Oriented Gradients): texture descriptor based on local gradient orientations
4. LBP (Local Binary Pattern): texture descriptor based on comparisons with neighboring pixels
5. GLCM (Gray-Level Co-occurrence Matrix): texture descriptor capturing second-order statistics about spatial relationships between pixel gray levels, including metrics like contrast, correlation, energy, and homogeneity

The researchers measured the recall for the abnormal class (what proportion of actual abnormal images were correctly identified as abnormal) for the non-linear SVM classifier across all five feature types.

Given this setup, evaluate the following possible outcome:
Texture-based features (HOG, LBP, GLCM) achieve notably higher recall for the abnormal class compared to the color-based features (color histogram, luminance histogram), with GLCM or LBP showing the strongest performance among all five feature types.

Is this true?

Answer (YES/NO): NO